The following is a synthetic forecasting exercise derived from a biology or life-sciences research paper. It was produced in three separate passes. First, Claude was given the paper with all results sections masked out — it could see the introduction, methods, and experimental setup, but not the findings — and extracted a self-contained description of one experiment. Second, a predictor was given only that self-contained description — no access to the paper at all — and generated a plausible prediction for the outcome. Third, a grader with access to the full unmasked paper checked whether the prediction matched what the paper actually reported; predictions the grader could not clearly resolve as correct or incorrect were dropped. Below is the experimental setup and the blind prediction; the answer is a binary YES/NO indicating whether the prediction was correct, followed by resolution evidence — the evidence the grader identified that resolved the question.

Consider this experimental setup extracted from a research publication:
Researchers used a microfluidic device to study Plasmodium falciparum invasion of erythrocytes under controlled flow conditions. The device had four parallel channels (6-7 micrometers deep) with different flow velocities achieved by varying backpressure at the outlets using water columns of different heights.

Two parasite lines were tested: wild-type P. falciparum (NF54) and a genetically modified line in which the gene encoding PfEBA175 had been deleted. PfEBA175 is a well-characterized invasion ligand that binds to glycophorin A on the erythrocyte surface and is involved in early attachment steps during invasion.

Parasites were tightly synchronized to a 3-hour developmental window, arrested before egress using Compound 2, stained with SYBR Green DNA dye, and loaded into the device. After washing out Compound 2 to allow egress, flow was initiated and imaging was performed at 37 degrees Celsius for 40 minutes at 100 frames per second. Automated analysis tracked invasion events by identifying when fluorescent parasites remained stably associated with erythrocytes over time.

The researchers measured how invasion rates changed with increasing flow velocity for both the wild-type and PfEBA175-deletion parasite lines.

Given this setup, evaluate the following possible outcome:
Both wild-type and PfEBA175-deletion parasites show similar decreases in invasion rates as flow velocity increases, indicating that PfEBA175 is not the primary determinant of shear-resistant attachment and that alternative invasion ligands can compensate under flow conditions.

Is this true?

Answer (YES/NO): NO